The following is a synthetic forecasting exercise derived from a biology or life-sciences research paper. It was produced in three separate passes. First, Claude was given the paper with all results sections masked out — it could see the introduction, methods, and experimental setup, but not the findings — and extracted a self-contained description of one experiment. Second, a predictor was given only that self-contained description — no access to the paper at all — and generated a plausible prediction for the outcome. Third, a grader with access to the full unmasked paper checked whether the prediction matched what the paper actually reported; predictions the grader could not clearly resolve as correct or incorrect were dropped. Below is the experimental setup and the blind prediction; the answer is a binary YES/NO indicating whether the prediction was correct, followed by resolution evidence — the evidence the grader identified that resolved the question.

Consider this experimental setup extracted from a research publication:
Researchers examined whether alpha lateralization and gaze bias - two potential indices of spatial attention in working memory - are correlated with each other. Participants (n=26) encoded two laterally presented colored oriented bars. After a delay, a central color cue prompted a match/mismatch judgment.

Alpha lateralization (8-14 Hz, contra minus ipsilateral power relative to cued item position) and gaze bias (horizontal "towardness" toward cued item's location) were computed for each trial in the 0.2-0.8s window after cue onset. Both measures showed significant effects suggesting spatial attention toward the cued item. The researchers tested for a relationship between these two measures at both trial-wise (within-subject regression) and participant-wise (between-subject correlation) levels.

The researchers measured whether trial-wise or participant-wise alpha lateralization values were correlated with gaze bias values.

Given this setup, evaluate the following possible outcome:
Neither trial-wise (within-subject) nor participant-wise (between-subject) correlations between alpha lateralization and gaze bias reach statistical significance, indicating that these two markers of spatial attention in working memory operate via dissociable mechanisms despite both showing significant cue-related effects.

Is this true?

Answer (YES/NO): YES